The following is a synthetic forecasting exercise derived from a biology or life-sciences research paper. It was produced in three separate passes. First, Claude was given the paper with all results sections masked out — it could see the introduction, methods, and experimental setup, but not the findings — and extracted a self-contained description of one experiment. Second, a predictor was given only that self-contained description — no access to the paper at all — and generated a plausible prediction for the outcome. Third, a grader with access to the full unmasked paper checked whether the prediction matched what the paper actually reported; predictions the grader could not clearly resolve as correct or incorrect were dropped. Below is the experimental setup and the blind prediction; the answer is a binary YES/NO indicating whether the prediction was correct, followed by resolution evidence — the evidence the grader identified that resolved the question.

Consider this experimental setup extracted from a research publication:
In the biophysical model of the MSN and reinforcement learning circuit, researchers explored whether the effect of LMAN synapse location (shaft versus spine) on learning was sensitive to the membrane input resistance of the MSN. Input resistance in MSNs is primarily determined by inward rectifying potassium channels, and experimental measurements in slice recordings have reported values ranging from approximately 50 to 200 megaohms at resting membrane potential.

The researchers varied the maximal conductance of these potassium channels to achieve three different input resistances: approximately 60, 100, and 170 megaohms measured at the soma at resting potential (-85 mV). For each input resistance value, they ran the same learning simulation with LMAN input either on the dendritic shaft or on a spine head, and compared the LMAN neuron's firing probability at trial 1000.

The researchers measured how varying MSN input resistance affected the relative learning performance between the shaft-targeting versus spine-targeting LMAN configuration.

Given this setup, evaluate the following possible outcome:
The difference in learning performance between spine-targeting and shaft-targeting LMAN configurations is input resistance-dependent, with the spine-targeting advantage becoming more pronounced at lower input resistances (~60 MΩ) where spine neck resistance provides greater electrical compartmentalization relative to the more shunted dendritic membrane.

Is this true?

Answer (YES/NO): NO